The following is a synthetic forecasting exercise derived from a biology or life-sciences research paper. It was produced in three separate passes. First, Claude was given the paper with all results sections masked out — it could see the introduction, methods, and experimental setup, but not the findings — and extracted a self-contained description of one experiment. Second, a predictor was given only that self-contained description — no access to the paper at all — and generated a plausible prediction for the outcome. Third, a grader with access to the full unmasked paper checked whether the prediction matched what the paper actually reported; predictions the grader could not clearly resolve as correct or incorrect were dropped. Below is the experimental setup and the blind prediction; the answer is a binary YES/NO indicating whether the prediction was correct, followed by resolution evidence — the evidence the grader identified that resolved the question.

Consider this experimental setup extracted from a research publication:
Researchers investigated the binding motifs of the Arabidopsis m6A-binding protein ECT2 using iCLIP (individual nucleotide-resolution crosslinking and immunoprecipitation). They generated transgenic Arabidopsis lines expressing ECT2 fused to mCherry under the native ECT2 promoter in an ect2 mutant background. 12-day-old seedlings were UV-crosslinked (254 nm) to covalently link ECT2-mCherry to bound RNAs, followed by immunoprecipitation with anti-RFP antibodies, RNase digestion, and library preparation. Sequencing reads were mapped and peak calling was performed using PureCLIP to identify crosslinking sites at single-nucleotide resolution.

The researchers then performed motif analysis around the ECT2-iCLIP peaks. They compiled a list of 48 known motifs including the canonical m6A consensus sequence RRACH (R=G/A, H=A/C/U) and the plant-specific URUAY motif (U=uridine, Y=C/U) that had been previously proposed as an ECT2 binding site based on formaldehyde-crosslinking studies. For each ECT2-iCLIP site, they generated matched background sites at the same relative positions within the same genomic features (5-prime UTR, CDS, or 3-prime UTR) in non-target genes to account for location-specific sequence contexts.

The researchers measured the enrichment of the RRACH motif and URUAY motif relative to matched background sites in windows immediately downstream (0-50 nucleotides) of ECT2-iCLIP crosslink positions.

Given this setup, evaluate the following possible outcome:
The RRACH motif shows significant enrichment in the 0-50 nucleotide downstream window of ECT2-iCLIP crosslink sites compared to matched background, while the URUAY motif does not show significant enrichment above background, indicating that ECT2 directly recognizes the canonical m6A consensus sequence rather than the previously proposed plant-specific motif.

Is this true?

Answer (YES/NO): YES